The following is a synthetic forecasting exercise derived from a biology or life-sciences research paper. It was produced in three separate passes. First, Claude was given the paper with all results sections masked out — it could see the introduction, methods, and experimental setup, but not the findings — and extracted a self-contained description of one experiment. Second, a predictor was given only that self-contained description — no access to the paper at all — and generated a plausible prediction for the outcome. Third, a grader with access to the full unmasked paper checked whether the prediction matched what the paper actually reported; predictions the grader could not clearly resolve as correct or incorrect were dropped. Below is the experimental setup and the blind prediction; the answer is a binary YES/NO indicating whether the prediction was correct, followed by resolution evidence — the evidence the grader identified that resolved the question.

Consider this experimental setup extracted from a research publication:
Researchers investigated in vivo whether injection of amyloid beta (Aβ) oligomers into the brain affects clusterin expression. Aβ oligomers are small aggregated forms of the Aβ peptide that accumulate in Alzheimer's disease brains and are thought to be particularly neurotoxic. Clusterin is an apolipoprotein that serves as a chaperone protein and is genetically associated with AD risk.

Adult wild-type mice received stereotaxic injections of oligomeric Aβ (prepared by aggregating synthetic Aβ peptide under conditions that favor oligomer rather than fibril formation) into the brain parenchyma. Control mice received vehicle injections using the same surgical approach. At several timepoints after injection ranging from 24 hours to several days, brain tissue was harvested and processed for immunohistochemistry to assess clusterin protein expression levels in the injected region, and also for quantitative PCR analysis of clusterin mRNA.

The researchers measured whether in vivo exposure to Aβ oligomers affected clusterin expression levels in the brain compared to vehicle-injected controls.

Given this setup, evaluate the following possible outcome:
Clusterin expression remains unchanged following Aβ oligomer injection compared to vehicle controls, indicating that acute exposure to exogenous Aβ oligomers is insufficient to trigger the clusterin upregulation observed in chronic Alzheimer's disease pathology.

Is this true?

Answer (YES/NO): NO